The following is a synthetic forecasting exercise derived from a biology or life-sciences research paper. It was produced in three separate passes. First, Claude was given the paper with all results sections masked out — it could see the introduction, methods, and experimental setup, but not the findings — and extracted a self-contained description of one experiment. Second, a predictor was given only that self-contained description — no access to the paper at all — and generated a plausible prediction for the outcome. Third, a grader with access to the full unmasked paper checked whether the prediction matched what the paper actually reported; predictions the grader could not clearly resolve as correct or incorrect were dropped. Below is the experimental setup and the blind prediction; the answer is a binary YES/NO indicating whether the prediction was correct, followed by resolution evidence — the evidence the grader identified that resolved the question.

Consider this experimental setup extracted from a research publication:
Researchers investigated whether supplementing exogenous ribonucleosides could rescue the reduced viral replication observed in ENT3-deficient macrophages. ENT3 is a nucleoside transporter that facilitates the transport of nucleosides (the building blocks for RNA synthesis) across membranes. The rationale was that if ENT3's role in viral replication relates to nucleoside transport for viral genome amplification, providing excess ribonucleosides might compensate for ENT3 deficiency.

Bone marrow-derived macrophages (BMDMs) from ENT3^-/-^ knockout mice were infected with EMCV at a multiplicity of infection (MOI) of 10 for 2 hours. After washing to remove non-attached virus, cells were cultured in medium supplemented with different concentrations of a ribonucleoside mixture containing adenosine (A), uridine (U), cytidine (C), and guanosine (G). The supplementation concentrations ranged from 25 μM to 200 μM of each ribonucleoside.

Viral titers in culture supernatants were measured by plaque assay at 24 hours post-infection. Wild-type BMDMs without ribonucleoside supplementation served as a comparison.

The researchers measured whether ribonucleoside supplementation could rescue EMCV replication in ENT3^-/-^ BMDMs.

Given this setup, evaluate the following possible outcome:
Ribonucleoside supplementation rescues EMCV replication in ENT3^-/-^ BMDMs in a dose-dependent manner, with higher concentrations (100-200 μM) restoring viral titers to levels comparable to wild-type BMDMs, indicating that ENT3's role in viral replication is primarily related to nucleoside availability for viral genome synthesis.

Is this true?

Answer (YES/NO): NO